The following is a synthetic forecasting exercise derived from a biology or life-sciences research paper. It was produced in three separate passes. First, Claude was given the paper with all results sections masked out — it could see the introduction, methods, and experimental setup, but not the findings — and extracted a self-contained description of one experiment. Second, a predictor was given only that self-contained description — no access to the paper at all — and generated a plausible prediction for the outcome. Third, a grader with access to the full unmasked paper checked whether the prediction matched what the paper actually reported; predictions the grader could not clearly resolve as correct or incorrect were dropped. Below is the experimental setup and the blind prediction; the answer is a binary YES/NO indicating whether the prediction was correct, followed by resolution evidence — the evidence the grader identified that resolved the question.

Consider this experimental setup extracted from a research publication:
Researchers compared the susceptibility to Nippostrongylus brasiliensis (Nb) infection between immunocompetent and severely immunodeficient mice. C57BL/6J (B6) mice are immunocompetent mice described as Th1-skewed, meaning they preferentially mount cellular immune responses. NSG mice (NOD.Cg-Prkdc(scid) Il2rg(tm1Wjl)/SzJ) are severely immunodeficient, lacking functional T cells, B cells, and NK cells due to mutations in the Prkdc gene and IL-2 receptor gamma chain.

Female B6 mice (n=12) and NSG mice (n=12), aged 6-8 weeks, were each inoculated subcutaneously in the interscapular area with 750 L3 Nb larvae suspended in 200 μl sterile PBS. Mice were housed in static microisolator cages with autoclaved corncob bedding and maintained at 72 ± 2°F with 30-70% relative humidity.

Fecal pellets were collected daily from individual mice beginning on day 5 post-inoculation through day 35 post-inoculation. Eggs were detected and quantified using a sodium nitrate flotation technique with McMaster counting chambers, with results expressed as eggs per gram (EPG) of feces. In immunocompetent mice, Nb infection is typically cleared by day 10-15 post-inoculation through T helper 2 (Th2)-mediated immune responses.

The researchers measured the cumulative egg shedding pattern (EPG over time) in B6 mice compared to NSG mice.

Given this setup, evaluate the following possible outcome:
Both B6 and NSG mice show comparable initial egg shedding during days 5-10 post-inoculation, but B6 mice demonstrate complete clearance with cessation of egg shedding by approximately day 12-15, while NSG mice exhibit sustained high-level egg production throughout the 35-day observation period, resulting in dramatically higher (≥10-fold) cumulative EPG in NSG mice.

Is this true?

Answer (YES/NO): NO